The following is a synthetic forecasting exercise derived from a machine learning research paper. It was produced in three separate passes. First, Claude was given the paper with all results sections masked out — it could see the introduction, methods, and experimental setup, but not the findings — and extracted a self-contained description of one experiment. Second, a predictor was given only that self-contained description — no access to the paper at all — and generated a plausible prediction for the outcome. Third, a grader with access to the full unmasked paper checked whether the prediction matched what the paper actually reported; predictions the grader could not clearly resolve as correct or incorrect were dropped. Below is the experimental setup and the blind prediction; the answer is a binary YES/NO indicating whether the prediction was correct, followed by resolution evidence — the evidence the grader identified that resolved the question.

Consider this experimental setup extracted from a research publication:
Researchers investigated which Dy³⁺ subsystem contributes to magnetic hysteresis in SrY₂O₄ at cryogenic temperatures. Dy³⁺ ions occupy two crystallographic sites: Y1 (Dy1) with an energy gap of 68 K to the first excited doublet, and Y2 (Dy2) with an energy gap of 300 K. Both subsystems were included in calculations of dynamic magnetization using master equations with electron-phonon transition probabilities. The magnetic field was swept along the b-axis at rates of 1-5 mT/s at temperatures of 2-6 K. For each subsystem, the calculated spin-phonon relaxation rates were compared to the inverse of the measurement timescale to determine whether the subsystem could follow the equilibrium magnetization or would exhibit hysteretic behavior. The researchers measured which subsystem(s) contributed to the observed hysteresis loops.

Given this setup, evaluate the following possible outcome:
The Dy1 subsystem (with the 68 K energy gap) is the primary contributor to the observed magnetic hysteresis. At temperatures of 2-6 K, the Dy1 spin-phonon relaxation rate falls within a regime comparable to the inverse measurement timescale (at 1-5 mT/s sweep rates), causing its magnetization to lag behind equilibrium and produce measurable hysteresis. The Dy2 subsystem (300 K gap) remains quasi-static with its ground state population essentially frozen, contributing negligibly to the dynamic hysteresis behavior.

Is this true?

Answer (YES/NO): NO